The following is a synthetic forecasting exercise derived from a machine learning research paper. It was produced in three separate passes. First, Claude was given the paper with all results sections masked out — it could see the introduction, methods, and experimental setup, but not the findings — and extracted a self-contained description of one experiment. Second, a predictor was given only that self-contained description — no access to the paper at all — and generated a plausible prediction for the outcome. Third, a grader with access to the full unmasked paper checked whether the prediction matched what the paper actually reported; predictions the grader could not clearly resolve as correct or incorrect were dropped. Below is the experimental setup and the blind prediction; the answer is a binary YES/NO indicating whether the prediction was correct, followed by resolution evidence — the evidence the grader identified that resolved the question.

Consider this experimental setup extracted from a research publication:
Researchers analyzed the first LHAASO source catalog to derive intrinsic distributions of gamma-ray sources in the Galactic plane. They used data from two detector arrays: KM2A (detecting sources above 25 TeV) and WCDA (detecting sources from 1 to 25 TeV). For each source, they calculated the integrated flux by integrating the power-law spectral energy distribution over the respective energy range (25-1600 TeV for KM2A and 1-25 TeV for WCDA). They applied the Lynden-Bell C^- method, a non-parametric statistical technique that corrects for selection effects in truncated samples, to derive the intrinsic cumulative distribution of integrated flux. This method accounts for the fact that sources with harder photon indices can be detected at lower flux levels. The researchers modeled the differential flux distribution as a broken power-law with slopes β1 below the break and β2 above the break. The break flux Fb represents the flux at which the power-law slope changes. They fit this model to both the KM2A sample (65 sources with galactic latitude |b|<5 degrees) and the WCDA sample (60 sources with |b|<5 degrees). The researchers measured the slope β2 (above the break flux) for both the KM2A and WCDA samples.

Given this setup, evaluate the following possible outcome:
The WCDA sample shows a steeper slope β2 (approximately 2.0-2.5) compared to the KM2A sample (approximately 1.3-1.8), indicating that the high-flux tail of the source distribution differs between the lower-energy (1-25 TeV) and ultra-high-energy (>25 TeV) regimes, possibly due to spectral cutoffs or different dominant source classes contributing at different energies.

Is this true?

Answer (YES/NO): NO